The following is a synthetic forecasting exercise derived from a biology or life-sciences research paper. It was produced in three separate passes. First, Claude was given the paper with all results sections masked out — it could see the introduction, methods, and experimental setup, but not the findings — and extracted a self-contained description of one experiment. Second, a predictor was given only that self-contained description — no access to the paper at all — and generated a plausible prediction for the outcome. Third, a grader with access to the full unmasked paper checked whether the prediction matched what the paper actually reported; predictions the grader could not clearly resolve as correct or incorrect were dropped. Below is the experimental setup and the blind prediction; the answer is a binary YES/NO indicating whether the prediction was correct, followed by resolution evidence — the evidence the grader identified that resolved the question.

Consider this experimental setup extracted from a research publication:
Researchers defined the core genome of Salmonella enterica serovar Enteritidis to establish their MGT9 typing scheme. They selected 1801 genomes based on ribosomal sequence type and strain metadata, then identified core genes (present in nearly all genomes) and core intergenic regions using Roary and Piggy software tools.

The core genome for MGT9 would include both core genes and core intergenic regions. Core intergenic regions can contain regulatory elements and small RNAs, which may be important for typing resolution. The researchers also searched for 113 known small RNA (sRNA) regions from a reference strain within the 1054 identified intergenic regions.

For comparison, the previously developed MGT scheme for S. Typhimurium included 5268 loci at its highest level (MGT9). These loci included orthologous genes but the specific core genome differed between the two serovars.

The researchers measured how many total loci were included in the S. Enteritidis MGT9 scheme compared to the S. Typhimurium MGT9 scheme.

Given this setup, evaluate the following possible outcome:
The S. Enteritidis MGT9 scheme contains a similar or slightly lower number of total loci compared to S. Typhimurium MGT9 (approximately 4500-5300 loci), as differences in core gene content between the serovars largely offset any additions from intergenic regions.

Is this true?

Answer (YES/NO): YES